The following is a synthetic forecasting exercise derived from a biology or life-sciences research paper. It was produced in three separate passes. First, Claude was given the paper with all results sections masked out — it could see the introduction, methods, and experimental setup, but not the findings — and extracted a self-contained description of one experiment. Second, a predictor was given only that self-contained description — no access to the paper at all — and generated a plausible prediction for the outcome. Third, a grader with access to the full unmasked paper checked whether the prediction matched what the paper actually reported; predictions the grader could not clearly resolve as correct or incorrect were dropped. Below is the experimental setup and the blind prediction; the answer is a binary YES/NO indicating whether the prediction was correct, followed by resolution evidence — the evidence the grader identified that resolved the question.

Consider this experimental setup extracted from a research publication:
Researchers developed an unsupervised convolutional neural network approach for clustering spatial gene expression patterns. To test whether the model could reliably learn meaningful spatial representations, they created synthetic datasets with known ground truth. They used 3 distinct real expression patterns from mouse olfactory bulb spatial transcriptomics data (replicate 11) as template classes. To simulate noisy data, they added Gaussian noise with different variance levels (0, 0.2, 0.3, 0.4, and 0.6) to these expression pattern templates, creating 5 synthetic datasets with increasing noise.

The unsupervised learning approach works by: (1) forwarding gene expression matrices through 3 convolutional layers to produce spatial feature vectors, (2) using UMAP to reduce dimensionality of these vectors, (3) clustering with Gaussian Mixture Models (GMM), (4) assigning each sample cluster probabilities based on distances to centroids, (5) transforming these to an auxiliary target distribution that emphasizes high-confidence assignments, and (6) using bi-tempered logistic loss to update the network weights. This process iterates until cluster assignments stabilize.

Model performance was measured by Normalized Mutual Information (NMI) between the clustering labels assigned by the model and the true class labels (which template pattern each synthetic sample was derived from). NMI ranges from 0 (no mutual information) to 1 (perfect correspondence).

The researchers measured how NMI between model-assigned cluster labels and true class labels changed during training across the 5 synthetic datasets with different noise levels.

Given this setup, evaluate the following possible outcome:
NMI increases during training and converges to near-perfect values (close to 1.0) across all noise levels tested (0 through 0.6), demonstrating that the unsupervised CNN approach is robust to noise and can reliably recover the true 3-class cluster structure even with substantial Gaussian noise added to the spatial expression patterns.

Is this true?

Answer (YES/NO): NO